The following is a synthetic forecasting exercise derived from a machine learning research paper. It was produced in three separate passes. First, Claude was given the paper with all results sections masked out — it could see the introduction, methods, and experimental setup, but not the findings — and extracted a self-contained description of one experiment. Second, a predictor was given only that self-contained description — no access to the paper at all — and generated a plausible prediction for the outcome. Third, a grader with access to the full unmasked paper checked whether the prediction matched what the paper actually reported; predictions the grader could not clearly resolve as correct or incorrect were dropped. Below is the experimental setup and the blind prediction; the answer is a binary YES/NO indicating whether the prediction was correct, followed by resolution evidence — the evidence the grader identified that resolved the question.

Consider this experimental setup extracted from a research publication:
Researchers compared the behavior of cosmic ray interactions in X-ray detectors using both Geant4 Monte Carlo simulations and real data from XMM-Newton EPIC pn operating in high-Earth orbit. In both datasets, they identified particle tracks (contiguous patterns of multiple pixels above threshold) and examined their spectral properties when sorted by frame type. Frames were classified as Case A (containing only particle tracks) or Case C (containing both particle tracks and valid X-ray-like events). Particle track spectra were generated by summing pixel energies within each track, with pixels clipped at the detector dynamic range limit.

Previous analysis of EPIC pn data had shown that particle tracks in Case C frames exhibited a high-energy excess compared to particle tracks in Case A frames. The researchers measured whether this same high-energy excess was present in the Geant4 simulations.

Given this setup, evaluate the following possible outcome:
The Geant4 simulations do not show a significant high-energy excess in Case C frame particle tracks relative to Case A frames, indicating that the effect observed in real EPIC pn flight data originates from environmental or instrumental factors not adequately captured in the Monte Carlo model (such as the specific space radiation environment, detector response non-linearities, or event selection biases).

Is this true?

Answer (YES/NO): NO